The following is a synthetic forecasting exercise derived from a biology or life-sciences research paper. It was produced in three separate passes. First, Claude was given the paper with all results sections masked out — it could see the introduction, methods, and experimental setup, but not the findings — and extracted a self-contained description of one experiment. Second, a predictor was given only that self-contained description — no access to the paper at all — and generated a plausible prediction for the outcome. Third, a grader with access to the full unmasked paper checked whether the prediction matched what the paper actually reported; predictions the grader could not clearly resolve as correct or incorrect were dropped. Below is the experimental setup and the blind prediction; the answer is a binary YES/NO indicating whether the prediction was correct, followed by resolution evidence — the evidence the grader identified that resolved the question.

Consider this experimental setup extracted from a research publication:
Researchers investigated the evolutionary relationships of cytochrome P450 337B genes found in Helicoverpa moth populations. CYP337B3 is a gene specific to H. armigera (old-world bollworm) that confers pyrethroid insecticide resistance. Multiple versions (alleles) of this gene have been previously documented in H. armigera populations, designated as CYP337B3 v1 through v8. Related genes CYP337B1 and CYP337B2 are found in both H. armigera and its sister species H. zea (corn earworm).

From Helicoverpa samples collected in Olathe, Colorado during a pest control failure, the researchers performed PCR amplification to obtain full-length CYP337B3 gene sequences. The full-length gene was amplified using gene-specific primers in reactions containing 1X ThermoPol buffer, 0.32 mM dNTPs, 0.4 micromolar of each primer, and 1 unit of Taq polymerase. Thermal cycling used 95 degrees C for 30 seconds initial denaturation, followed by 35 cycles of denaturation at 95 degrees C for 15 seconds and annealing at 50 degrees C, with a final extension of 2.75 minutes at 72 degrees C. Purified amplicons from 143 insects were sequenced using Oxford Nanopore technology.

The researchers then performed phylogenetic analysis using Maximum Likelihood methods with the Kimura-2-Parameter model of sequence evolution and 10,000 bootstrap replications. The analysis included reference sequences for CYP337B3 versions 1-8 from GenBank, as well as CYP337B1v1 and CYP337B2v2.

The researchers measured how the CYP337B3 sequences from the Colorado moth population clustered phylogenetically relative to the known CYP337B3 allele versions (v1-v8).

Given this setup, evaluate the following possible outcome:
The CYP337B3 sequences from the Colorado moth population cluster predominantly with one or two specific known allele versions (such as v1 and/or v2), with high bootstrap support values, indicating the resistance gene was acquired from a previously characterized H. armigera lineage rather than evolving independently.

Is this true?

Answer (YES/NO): YES